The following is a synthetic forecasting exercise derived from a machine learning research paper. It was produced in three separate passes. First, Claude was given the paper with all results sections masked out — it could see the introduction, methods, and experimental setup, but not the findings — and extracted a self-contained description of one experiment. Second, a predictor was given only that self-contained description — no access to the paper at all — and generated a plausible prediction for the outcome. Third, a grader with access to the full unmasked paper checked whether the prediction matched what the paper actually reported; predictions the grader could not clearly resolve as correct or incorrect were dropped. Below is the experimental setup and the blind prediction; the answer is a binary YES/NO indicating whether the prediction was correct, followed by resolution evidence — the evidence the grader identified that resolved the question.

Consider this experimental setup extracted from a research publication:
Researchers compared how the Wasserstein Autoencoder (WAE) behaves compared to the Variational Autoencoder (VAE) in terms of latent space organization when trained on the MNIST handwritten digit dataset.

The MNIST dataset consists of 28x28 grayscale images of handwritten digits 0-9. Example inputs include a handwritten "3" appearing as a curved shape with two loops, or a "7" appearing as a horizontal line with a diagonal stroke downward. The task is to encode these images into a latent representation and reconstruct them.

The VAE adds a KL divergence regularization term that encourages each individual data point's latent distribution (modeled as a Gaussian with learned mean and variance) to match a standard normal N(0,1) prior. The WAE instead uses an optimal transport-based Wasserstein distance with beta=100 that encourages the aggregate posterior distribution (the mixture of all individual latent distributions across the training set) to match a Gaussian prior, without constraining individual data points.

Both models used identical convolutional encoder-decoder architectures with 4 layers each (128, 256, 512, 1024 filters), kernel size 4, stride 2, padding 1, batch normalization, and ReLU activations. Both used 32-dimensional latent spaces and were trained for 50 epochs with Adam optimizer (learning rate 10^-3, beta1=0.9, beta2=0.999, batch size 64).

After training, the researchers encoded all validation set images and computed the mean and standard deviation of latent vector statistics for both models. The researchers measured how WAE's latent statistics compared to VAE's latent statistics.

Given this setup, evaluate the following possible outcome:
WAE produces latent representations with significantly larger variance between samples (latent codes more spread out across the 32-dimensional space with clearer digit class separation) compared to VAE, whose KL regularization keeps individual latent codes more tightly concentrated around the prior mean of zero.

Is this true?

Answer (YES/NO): YES